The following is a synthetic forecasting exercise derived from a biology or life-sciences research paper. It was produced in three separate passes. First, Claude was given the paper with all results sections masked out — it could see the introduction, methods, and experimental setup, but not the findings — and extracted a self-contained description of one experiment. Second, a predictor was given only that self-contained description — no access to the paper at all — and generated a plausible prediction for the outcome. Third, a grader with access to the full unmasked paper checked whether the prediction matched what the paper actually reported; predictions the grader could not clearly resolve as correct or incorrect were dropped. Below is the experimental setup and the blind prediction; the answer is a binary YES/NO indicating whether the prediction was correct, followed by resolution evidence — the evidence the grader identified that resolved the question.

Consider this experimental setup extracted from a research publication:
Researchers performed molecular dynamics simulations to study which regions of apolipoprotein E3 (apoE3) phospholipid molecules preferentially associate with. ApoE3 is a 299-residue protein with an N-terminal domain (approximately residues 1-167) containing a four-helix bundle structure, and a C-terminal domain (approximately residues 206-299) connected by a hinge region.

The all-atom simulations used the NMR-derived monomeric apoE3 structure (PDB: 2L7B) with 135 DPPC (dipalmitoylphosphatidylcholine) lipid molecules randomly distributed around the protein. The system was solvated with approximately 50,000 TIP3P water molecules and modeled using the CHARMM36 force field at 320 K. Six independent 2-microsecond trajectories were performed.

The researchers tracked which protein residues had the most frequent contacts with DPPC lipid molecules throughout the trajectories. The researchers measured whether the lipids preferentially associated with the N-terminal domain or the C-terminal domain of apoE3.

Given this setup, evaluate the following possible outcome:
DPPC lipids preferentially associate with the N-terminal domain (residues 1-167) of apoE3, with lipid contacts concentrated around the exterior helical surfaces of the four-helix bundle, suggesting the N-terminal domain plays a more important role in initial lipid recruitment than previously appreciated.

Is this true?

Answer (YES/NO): NO